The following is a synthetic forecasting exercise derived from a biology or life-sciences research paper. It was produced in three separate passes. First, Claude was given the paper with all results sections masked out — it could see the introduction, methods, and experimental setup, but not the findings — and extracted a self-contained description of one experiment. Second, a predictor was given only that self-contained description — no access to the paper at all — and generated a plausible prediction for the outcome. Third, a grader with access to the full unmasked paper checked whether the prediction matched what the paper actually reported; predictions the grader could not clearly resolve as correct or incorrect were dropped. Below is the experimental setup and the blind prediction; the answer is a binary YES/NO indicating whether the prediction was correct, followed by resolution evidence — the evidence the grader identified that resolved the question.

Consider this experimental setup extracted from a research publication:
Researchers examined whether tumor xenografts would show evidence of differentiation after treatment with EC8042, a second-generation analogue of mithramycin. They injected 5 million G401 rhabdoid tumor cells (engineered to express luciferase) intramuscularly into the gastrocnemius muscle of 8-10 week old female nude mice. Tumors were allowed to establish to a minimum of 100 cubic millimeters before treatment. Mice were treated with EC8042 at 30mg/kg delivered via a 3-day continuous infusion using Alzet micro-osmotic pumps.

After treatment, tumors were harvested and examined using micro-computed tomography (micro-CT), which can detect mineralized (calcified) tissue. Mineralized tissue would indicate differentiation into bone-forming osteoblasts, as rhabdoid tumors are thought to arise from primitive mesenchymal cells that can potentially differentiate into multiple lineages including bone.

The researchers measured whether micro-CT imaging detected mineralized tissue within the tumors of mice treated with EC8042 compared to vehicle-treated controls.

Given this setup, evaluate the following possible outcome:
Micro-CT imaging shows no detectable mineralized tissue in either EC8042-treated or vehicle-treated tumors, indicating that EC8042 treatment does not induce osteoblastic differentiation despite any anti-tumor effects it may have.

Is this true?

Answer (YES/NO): NO